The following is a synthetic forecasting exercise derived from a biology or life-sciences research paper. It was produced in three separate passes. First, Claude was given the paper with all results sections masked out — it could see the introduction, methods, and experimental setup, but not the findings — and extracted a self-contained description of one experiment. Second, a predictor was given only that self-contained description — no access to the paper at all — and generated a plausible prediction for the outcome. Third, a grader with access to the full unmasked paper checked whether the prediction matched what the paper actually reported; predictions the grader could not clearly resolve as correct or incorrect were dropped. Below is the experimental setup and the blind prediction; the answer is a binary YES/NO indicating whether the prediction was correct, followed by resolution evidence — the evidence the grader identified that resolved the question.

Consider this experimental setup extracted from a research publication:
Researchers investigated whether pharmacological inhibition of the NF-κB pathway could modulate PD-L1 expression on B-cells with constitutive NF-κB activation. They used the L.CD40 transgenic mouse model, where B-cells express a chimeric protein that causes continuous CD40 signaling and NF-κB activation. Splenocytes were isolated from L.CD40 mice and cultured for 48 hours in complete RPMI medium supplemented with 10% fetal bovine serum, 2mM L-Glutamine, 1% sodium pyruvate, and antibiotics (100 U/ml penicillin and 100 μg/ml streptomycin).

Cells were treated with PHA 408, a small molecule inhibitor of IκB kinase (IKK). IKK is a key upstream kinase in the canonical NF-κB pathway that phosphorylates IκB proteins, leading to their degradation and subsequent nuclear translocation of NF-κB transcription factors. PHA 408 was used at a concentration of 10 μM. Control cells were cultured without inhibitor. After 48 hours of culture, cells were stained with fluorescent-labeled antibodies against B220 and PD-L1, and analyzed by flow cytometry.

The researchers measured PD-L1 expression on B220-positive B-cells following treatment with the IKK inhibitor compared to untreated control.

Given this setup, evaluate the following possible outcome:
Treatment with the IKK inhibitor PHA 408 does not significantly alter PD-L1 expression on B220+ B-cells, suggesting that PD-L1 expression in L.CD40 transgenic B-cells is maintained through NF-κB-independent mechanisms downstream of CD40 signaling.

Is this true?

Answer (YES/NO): NO